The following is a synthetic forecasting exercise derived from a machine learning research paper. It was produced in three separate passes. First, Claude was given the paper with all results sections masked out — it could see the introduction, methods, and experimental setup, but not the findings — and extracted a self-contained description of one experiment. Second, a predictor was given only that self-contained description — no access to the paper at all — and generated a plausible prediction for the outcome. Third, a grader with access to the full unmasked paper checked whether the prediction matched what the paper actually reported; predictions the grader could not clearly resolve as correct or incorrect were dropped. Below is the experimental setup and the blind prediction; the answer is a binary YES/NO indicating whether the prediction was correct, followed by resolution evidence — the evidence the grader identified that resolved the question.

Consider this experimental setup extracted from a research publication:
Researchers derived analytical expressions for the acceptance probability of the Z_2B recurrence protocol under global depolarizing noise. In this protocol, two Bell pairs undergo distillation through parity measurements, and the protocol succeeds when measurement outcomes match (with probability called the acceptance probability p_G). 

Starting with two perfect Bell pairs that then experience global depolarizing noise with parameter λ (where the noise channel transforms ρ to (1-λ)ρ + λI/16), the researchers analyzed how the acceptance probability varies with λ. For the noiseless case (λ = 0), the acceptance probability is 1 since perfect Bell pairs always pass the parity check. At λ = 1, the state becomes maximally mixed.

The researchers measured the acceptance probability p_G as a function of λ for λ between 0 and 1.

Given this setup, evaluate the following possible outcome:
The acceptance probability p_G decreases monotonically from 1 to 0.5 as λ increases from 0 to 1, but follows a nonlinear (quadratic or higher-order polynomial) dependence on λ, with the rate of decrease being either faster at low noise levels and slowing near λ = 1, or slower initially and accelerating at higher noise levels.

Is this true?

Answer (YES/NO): NO